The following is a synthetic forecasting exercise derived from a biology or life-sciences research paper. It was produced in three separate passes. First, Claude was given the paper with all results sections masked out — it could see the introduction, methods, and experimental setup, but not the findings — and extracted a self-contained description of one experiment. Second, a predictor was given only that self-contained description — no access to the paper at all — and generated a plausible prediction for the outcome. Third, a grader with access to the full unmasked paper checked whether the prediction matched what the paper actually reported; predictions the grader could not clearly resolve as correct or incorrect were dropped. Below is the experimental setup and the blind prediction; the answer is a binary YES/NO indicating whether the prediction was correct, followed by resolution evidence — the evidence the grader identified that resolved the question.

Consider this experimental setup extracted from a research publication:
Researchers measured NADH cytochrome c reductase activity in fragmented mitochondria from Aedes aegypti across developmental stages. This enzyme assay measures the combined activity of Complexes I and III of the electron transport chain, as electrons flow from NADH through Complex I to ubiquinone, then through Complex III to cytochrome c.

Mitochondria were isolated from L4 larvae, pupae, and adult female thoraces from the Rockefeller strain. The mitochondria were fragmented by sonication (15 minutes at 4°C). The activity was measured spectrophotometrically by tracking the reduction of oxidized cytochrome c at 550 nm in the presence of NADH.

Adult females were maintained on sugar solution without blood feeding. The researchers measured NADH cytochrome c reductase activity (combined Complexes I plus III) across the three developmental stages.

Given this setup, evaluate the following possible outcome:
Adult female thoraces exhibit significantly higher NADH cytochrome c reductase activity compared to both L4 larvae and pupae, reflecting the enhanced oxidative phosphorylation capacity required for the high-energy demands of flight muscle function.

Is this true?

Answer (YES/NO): NO